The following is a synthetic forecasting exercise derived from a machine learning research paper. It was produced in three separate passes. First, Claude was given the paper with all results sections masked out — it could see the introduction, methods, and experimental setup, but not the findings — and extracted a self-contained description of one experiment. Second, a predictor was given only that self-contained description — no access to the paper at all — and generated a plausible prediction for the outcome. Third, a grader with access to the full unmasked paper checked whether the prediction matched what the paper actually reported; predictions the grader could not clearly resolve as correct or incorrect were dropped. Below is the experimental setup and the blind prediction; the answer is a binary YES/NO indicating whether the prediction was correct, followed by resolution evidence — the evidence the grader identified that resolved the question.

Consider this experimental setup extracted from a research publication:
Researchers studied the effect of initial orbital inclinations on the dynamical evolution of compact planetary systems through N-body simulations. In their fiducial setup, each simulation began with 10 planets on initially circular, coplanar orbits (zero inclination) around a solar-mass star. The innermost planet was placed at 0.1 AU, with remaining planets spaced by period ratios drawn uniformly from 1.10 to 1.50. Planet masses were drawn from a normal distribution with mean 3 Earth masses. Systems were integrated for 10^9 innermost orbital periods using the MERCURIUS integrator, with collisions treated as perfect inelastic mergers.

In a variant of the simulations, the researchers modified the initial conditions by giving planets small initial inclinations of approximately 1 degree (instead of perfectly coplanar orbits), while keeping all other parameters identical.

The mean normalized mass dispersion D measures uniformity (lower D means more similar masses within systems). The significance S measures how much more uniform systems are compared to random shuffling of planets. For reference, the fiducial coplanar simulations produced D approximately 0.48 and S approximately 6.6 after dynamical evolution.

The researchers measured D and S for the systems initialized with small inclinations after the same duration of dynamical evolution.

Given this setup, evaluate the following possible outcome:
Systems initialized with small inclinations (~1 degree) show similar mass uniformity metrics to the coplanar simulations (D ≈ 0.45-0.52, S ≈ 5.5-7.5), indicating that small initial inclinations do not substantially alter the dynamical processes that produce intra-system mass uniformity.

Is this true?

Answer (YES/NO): NO